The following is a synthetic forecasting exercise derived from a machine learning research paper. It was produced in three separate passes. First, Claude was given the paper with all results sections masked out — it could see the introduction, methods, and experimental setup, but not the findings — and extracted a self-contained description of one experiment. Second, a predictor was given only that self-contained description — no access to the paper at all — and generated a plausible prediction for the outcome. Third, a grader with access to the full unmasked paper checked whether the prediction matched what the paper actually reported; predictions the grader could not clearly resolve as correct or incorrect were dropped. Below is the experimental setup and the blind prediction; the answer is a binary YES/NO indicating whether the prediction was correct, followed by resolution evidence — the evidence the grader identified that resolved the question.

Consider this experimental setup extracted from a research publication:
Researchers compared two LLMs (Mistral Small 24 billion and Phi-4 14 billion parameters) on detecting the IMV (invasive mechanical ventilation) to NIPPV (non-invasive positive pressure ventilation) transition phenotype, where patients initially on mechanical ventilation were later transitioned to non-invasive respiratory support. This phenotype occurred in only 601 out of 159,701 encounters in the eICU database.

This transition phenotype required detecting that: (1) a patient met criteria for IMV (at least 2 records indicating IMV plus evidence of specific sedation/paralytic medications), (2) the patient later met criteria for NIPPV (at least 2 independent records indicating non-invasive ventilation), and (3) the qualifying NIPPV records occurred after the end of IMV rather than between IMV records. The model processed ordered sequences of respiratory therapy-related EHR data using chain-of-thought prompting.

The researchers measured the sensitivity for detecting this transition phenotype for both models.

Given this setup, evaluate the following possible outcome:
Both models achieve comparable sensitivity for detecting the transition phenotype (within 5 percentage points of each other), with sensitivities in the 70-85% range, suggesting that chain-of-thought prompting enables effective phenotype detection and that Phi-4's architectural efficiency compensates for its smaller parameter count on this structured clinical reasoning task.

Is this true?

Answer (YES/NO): NO